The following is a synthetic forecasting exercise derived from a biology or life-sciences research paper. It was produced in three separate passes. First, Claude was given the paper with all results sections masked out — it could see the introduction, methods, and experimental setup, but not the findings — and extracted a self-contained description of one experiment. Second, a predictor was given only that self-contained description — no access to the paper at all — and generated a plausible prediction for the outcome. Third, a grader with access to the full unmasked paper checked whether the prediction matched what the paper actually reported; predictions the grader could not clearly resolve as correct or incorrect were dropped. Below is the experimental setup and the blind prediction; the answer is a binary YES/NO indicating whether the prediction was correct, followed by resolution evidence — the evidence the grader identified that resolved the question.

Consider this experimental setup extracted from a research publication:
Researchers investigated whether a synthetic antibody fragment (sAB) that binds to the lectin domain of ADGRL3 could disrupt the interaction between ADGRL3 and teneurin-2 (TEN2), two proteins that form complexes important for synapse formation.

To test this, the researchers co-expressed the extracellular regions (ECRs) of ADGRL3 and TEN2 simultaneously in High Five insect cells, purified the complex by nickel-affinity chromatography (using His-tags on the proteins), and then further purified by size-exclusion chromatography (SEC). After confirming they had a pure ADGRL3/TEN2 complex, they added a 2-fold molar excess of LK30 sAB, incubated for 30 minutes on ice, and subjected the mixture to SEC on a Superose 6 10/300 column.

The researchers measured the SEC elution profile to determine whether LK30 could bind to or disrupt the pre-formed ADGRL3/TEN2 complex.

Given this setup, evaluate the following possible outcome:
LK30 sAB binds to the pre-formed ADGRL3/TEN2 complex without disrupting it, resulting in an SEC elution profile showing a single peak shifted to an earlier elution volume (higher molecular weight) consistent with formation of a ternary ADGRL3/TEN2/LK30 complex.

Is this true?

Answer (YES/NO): NO